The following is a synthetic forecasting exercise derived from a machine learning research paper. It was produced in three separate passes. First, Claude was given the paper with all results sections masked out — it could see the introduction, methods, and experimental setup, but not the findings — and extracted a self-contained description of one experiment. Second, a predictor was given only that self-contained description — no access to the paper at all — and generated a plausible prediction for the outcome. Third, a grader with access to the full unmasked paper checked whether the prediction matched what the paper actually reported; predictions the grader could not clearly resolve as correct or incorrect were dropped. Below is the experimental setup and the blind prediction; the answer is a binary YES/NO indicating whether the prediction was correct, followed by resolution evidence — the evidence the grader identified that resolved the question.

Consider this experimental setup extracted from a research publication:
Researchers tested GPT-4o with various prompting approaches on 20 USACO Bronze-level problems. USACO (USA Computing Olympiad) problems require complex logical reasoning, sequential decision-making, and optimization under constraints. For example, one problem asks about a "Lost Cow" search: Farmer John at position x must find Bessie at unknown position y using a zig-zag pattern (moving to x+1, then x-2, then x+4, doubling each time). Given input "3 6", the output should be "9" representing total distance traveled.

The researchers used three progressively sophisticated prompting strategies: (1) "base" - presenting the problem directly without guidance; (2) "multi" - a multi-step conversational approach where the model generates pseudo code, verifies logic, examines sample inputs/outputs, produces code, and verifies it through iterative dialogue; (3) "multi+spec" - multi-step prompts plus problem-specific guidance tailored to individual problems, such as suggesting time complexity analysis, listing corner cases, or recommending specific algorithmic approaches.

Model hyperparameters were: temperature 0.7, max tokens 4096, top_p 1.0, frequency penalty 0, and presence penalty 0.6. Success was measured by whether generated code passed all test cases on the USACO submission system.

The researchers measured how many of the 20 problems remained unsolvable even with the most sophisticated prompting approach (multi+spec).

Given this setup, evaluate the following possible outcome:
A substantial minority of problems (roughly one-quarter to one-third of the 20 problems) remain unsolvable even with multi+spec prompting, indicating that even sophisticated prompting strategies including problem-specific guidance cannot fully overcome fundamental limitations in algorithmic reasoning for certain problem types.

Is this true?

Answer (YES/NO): YES